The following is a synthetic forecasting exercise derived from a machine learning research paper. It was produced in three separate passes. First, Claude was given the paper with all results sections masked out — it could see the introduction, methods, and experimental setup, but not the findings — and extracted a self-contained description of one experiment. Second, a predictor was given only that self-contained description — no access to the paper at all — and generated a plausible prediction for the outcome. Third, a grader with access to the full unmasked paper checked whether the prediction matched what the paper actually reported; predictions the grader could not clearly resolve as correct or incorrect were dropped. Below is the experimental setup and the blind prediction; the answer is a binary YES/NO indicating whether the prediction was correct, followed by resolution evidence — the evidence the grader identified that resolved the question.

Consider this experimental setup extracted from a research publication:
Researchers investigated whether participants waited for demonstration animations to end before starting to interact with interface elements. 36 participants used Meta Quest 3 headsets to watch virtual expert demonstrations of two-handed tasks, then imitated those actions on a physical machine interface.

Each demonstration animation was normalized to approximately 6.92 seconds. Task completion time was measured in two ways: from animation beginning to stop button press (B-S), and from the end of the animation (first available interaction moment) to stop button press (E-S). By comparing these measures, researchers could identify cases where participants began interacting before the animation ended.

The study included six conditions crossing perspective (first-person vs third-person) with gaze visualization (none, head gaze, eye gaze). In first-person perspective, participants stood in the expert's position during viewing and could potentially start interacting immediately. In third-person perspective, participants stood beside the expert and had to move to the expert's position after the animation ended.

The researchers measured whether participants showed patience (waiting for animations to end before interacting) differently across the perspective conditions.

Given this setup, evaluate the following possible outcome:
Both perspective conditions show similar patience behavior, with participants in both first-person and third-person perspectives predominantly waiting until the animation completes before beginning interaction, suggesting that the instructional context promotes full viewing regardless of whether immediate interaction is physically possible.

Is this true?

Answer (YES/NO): NO